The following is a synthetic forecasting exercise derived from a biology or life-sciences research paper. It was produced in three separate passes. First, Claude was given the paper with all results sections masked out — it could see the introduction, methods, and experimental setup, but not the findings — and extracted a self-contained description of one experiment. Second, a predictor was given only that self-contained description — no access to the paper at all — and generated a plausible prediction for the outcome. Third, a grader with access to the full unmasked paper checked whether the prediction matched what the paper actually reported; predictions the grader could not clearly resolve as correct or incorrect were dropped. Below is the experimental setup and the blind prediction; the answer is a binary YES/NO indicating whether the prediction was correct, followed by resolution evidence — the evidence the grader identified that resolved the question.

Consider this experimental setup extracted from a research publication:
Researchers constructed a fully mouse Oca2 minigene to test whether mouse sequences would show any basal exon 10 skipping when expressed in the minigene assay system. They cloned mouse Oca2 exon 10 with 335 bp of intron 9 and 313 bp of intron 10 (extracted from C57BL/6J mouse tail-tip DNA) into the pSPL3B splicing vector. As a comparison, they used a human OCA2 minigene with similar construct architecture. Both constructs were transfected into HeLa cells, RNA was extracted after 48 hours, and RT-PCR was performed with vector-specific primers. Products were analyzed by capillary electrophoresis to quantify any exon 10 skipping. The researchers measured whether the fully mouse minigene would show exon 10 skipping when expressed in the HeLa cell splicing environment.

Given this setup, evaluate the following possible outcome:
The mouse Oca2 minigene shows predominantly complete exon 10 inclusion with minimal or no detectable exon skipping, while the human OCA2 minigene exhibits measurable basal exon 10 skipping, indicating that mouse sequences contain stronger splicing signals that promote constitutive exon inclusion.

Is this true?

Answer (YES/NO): YES